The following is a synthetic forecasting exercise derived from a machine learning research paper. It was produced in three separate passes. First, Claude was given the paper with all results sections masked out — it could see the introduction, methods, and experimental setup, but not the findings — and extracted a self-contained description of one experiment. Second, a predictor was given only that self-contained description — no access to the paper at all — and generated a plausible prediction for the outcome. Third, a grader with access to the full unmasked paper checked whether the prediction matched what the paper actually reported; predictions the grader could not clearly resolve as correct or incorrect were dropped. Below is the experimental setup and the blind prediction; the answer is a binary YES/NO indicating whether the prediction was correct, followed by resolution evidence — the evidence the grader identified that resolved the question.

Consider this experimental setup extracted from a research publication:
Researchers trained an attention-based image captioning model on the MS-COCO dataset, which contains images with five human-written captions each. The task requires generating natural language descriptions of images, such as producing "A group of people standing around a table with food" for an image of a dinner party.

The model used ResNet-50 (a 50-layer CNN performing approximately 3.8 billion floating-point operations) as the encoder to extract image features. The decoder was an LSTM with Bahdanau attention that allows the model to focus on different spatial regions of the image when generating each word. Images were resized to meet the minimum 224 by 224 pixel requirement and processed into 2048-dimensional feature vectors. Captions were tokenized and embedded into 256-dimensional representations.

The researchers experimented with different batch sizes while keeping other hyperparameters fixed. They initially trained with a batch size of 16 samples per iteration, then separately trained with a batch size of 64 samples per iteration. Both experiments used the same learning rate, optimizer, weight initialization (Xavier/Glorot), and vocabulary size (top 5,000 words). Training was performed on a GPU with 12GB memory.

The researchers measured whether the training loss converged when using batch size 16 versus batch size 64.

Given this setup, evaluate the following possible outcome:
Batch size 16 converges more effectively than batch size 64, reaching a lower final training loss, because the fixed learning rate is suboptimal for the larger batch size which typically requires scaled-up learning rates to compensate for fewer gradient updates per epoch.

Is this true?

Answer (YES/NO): NO